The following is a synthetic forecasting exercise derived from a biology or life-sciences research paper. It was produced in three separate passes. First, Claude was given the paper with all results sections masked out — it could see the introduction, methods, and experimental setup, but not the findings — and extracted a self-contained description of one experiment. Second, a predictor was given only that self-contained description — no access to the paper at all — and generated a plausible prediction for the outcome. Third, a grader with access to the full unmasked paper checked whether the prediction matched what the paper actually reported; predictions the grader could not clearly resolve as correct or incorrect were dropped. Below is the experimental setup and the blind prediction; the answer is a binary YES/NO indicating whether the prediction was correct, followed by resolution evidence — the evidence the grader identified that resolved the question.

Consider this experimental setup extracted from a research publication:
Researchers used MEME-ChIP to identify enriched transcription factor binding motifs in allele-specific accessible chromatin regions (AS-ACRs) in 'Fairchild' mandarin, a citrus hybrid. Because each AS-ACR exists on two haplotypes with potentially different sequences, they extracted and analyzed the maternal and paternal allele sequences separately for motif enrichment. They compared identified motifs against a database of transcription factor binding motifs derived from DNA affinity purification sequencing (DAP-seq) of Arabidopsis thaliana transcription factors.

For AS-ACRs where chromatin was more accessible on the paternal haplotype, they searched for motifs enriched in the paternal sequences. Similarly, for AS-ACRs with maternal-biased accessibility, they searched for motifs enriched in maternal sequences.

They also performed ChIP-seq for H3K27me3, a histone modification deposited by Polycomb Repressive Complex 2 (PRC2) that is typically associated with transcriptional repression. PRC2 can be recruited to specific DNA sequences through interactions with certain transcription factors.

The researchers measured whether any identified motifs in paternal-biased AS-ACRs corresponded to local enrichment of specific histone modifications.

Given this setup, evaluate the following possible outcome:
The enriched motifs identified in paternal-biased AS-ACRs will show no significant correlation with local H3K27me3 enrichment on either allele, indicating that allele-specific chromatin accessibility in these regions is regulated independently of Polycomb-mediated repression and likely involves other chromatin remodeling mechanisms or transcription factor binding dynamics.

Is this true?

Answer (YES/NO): NO